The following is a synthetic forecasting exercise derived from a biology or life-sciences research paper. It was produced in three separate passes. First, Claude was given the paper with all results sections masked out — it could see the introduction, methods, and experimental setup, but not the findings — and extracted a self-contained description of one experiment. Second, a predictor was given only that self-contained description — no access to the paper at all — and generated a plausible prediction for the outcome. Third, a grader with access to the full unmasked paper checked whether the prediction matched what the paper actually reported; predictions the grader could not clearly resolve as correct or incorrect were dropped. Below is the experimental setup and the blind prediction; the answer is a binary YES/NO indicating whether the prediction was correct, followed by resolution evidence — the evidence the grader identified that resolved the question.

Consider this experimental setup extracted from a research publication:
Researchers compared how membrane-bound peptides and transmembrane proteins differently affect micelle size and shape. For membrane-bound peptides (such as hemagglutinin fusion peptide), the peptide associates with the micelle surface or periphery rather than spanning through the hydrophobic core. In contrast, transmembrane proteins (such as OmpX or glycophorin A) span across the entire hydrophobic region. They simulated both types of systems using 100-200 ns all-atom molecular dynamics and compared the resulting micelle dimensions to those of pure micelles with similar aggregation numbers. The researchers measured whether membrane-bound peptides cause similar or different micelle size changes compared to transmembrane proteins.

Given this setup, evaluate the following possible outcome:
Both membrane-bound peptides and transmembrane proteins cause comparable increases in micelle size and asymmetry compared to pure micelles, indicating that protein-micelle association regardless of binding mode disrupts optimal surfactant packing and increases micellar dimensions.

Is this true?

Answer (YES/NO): NO